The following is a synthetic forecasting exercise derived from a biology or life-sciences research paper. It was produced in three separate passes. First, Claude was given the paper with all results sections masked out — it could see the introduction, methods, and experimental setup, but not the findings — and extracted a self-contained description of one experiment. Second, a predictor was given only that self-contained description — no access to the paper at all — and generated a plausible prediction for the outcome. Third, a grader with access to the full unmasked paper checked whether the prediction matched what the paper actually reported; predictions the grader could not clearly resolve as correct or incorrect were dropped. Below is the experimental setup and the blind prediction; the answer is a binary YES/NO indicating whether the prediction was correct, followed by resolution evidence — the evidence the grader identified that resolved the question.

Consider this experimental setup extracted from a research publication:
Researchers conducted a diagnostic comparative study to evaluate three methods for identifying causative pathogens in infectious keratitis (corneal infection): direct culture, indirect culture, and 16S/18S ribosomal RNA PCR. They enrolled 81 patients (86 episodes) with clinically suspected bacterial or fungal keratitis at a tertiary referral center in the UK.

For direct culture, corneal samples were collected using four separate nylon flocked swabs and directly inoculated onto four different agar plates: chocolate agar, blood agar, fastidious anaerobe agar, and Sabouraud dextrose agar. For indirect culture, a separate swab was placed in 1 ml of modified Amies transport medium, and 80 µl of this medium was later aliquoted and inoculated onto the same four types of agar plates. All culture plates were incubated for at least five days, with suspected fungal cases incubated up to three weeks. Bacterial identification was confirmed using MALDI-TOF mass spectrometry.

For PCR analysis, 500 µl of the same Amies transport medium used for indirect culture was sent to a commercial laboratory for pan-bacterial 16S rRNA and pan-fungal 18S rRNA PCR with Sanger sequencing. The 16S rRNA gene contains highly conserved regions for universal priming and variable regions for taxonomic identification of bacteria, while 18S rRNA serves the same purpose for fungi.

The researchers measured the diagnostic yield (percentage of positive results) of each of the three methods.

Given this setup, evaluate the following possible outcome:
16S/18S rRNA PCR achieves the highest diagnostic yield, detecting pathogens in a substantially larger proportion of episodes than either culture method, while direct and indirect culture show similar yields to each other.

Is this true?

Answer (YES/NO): NO